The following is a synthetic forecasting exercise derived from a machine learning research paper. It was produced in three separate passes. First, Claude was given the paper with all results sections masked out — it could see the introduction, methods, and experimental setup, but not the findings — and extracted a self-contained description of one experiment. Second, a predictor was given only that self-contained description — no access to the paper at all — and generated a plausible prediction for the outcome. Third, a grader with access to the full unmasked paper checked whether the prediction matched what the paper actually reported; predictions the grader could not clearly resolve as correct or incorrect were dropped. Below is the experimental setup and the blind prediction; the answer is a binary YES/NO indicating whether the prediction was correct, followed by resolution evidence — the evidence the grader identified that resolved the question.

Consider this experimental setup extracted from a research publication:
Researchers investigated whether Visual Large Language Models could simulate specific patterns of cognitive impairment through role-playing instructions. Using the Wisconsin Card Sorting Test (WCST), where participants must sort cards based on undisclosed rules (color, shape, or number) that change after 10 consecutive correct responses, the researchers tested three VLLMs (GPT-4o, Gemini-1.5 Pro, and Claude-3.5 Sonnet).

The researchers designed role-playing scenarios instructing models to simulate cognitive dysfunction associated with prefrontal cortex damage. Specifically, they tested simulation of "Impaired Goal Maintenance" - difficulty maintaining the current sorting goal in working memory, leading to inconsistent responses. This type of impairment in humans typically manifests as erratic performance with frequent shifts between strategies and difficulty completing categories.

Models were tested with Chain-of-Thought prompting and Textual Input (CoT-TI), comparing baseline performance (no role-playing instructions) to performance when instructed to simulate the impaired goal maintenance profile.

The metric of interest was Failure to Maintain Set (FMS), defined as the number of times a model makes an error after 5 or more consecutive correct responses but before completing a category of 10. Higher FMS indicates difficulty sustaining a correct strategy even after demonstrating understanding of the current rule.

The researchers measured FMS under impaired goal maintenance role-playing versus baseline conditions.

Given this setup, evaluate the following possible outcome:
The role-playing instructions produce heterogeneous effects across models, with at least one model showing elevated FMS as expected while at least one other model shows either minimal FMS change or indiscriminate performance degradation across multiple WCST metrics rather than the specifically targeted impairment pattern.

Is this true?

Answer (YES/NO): NO